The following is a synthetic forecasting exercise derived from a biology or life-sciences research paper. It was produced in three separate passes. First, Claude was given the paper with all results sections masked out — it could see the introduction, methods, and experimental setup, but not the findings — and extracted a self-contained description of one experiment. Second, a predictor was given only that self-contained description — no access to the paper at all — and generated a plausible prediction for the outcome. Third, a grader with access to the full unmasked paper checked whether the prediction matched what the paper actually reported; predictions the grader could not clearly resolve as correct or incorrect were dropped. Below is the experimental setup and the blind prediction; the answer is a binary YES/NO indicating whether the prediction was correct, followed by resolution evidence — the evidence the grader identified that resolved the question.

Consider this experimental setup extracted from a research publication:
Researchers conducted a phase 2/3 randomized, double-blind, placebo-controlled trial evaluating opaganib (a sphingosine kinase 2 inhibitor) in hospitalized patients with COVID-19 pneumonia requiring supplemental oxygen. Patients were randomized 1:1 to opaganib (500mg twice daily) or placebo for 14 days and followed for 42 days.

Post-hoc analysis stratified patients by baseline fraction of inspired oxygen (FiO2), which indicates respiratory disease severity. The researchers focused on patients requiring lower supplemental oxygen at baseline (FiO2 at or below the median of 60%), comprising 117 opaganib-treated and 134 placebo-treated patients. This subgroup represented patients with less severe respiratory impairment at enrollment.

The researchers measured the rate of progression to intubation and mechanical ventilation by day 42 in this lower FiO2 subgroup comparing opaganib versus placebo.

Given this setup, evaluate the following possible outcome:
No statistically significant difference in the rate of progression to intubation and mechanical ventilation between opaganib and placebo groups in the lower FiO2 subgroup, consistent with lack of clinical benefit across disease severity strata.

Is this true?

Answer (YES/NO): NO